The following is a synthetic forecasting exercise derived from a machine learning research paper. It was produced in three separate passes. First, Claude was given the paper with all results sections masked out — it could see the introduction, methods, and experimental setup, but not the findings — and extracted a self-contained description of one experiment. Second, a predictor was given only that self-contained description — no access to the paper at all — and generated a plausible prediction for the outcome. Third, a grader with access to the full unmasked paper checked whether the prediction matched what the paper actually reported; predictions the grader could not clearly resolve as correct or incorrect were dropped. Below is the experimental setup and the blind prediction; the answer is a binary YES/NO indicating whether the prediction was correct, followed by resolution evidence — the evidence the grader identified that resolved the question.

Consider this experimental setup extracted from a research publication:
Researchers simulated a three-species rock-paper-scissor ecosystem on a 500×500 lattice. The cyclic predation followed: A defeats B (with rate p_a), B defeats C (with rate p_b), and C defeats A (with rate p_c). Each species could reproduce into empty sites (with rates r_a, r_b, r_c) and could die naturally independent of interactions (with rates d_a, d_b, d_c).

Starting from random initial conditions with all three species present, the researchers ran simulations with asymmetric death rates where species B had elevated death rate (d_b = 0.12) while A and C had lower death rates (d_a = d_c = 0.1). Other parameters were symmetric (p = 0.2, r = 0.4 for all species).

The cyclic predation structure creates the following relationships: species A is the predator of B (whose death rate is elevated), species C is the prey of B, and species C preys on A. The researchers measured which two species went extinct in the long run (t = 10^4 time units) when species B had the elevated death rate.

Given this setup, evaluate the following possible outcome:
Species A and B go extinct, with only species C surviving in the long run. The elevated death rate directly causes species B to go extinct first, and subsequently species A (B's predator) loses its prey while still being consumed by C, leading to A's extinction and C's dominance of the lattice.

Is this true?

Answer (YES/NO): NO